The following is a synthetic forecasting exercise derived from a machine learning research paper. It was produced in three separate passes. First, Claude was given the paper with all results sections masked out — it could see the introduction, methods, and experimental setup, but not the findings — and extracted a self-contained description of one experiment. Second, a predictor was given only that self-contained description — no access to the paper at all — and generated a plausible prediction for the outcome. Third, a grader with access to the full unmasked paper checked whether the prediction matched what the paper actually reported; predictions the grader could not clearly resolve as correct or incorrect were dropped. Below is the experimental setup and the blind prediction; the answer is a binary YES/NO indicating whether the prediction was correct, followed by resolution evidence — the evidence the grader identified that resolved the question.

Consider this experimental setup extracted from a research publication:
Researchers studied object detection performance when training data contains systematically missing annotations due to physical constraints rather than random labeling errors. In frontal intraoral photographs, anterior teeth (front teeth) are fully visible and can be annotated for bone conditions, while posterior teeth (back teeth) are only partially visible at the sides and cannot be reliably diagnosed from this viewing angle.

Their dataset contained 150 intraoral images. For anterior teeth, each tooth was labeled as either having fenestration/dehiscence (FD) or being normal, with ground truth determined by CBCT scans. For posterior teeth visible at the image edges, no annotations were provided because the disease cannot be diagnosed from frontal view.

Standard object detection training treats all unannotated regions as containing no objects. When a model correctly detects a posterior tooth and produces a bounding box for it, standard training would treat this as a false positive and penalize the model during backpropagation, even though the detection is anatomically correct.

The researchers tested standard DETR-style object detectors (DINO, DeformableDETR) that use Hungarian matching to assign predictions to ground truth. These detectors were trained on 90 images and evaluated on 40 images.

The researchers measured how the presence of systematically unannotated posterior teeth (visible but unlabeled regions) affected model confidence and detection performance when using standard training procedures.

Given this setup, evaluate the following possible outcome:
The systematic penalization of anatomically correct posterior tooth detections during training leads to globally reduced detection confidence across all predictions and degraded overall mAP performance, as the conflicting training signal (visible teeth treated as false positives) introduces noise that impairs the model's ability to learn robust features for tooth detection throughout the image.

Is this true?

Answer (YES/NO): YES